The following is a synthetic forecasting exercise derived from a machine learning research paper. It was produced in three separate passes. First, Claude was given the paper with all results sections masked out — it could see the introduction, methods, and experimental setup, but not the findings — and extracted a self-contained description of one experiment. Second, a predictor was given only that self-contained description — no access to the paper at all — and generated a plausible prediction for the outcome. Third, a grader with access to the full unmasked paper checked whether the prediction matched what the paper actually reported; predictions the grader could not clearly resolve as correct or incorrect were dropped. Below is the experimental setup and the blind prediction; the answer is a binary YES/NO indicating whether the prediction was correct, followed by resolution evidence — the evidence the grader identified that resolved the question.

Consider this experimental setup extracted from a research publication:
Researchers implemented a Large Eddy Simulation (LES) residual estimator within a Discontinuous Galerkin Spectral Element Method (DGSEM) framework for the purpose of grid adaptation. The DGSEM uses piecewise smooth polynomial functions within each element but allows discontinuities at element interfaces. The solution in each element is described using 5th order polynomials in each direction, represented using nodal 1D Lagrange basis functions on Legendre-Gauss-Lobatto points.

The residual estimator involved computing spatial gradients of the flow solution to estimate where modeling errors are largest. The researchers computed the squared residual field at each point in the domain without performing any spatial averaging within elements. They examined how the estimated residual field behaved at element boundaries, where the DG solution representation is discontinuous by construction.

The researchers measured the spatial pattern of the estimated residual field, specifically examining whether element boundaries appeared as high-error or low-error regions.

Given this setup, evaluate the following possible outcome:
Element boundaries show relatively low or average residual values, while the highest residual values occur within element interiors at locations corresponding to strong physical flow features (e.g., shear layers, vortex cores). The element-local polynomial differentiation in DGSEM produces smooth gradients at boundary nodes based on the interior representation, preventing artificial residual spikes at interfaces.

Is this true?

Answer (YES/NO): NO